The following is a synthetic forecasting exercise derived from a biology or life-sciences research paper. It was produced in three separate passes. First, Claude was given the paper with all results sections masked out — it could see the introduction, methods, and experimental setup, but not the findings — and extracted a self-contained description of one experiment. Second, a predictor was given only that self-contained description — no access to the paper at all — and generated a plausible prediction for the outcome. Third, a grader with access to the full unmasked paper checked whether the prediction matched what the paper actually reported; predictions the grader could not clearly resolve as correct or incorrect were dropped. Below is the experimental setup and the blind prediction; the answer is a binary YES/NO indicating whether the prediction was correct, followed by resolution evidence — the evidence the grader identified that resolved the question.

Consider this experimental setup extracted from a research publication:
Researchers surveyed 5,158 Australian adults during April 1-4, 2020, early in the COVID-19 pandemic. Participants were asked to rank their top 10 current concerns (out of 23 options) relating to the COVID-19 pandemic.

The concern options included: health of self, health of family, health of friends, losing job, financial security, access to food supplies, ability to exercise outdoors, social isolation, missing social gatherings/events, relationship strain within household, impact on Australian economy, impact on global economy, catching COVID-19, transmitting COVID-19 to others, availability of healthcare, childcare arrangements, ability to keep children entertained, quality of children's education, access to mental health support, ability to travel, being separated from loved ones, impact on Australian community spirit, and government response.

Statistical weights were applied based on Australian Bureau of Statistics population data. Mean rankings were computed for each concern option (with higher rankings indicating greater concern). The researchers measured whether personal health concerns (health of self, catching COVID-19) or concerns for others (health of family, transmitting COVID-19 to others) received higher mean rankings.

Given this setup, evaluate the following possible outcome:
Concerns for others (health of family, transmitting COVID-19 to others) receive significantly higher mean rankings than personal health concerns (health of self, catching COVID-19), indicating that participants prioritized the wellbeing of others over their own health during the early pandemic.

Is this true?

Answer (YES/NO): YES